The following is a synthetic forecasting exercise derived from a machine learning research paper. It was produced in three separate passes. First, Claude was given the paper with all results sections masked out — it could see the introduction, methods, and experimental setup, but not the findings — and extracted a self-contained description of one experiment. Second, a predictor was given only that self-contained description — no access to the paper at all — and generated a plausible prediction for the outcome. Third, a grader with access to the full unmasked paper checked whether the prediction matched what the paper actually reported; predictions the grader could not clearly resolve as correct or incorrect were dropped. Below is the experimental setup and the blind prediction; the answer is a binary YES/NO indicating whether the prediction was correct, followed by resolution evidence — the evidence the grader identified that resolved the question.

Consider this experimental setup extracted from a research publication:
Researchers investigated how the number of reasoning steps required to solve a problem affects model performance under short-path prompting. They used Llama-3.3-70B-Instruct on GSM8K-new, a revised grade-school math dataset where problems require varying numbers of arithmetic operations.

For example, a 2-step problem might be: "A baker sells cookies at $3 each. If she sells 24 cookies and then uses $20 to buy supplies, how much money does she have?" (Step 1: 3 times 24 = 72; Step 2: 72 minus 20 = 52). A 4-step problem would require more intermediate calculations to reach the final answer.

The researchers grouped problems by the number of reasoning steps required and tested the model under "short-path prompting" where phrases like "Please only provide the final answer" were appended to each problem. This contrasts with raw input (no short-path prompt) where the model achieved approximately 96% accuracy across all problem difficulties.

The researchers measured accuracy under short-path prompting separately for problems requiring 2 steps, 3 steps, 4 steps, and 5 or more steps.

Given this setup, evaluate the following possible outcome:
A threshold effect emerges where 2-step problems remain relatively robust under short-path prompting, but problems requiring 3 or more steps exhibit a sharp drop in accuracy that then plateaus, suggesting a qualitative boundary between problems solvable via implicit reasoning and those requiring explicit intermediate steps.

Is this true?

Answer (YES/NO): YES